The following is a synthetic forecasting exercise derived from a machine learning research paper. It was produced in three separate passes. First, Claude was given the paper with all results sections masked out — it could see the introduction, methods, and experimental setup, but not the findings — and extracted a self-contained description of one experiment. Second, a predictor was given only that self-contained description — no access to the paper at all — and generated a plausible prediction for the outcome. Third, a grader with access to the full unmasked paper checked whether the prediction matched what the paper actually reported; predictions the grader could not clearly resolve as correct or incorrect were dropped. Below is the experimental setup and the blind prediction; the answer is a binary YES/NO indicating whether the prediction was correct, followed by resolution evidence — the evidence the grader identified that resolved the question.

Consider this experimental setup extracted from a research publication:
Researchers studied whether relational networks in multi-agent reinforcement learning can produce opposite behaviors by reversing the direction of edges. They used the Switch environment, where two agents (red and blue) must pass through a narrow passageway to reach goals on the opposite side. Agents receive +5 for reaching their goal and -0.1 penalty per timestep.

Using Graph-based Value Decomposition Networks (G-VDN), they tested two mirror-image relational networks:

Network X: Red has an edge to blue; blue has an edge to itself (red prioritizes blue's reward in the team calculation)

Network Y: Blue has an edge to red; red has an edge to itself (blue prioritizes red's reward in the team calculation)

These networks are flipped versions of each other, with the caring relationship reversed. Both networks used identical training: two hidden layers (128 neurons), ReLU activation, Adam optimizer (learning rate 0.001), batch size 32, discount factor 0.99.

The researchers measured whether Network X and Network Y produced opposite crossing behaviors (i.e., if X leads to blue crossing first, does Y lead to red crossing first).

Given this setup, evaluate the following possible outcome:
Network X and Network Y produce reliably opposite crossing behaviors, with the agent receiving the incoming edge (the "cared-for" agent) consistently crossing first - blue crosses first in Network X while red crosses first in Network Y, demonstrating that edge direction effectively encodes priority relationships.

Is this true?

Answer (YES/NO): YES